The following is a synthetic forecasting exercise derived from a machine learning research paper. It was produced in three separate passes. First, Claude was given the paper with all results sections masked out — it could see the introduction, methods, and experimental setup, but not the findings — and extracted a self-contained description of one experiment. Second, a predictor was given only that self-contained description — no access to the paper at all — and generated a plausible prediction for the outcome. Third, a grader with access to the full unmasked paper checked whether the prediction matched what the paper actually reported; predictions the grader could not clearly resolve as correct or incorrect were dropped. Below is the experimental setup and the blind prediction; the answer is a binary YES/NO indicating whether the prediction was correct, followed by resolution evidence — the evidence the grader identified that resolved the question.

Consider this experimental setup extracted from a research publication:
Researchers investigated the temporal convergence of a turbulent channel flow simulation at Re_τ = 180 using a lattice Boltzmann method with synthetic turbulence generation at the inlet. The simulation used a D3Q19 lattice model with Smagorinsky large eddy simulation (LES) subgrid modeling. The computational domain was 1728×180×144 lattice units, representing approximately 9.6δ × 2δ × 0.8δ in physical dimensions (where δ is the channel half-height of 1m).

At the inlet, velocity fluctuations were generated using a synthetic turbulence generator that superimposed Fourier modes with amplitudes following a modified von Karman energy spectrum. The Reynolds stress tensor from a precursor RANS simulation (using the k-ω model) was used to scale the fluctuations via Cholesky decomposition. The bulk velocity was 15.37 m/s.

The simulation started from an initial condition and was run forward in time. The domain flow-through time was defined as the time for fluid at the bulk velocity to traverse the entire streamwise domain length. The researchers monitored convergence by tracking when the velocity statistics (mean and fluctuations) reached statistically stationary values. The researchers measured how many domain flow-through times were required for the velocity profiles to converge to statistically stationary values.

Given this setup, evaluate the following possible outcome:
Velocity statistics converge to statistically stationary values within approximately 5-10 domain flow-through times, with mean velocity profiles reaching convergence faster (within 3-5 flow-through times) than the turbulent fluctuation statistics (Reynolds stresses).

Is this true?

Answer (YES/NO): NO